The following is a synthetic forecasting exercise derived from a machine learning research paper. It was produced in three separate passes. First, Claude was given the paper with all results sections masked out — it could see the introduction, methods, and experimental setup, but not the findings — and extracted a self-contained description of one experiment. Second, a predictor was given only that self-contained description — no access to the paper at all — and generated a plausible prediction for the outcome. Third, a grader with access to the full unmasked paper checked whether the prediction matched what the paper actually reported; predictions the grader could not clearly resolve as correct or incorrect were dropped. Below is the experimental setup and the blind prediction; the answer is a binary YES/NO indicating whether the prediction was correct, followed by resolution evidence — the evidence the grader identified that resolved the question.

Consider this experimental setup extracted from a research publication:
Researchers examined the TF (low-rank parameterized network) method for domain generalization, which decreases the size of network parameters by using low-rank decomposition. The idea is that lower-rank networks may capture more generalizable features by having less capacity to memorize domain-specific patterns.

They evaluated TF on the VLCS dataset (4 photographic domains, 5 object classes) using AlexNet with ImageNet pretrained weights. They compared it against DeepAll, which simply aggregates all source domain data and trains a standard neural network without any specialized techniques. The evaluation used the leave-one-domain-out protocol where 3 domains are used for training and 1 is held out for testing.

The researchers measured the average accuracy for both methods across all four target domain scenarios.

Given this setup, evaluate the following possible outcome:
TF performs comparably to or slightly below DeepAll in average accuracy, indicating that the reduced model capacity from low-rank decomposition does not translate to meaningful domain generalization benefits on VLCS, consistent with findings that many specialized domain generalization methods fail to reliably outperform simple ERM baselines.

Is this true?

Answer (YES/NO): NO